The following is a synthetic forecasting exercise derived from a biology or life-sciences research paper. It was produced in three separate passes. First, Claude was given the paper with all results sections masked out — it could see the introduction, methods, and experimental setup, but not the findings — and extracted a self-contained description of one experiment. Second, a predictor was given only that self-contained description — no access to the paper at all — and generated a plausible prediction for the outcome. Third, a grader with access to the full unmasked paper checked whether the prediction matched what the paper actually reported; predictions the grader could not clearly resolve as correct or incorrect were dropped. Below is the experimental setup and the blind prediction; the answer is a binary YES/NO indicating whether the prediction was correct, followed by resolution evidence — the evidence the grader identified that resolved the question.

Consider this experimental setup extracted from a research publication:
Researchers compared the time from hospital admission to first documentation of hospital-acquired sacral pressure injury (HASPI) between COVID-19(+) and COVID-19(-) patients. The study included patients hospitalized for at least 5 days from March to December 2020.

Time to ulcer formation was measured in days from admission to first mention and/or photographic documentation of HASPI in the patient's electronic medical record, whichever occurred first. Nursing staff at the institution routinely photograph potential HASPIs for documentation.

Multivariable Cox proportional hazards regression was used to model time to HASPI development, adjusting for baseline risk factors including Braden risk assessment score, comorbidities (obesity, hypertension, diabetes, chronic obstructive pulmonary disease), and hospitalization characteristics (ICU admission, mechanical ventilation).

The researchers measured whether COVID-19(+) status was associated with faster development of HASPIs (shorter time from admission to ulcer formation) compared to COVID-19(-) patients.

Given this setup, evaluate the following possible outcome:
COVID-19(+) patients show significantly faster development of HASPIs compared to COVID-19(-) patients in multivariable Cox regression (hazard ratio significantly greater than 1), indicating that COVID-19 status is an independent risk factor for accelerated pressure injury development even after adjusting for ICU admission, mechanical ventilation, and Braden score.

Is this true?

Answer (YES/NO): NO